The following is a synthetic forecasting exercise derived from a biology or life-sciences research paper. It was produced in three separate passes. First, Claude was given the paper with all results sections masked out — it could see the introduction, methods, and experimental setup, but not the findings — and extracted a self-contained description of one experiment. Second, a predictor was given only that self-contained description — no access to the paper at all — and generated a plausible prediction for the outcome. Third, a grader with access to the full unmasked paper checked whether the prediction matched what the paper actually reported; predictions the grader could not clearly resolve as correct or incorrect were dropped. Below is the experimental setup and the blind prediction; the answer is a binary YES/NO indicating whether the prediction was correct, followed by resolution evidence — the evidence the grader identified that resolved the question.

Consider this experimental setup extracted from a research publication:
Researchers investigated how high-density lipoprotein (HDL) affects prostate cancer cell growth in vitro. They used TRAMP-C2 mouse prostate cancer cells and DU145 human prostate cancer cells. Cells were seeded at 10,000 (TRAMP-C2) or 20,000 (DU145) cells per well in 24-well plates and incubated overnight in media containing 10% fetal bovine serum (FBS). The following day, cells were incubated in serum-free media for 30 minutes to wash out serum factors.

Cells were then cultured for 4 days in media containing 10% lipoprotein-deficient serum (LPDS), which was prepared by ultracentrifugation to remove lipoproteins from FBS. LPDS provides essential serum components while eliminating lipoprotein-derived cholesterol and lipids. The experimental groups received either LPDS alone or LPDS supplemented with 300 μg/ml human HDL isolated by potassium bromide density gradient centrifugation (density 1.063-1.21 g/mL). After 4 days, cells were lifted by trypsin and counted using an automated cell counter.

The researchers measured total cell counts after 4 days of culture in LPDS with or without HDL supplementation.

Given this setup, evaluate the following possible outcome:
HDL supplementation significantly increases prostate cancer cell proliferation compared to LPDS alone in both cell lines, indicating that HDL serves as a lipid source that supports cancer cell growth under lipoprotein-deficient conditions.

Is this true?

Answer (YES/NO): YES